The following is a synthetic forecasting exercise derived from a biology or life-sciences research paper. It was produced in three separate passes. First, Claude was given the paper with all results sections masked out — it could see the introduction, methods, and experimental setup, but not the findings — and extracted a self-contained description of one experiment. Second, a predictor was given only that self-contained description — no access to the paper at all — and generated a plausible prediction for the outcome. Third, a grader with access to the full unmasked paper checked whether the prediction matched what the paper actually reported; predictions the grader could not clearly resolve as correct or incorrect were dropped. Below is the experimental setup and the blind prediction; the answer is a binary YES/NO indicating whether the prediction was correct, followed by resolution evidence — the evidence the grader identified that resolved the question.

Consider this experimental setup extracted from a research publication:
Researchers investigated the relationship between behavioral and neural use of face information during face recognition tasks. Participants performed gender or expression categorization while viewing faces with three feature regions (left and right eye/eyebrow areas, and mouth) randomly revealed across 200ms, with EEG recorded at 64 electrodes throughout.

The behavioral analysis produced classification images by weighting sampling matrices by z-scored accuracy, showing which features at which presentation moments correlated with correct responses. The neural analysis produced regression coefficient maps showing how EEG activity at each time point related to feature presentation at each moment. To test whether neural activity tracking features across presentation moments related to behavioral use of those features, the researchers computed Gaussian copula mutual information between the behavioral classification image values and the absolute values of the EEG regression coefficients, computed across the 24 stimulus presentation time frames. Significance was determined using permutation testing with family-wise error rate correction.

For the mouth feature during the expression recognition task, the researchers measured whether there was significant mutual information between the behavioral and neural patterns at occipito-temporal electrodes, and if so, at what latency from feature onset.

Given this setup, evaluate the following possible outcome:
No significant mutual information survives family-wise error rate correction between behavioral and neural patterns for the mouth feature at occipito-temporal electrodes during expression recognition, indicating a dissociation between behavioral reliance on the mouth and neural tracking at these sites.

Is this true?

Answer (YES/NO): NO